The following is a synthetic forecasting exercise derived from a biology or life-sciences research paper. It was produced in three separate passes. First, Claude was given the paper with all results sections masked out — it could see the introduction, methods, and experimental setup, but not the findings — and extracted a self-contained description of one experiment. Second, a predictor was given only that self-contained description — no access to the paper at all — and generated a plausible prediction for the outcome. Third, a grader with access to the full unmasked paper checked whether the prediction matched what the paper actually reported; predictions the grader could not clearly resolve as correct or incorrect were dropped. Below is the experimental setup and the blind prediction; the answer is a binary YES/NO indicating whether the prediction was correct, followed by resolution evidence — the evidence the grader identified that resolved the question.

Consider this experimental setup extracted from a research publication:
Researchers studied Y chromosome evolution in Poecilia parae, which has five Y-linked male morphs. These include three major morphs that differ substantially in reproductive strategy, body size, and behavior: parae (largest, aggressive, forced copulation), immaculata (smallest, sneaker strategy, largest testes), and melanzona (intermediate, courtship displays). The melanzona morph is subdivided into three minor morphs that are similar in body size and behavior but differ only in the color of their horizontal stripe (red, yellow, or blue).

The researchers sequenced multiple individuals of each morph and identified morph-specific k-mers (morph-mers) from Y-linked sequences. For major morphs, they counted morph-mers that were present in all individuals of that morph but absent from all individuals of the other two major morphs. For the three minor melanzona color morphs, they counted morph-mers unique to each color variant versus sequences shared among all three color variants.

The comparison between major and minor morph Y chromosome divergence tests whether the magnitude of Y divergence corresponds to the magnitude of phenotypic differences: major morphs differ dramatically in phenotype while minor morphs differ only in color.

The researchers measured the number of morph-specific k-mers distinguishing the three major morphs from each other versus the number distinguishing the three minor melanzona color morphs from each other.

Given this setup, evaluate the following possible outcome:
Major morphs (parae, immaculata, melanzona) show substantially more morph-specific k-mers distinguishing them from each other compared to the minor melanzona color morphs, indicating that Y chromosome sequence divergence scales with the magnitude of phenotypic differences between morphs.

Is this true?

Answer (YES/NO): YES